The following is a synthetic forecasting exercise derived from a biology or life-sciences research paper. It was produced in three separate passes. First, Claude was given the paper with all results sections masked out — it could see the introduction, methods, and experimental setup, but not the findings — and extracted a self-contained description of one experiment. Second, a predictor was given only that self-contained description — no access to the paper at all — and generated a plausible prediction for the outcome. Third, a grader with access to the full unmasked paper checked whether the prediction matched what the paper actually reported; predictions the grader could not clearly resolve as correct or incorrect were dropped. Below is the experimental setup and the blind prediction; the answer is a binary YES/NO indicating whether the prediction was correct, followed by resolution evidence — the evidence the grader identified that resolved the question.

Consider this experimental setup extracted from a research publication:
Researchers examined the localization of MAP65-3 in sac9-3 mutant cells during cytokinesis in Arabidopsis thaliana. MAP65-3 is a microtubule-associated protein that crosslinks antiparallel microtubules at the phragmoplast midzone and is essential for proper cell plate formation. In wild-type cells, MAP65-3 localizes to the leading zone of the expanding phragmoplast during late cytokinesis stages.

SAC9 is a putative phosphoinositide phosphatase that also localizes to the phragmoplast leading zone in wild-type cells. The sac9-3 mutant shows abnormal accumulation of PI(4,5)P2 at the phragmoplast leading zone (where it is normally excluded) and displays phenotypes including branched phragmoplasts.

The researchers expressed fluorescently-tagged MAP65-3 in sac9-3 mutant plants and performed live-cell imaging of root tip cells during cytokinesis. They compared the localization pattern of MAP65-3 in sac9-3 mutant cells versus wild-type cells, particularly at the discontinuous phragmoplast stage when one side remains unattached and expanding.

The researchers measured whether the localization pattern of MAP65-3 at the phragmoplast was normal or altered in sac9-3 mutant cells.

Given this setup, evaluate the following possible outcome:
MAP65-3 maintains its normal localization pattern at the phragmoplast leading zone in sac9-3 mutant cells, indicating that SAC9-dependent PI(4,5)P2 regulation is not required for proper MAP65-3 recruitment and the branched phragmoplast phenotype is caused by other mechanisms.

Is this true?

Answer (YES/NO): NO